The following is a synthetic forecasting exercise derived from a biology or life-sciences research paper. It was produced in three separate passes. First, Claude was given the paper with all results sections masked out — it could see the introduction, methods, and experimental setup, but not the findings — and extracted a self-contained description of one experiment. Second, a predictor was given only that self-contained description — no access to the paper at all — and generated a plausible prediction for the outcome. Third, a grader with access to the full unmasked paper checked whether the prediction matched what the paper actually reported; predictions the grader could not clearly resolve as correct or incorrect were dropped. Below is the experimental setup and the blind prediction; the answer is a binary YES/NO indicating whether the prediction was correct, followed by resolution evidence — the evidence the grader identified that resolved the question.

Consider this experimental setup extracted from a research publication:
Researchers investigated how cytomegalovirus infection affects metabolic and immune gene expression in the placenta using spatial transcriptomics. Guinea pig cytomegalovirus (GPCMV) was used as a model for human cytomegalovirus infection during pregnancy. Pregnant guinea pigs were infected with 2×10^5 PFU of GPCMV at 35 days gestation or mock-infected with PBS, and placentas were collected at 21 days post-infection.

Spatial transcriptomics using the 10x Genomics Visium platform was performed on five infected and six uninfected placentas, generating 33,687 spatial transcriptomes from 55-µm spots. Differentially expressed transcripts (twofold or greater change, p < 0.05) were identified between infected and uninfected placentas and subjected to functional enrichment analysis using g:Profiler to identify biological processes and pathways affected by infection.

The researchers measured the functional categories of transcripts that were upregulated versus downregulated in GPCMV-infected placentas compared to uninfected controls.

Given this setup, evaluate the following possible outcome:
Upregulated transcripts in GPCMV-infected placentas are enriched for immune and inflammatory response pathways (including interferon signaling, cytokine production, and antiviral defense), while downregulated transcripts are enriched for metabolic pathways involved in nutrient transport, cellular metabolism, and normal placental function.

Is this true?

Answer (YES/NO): NO